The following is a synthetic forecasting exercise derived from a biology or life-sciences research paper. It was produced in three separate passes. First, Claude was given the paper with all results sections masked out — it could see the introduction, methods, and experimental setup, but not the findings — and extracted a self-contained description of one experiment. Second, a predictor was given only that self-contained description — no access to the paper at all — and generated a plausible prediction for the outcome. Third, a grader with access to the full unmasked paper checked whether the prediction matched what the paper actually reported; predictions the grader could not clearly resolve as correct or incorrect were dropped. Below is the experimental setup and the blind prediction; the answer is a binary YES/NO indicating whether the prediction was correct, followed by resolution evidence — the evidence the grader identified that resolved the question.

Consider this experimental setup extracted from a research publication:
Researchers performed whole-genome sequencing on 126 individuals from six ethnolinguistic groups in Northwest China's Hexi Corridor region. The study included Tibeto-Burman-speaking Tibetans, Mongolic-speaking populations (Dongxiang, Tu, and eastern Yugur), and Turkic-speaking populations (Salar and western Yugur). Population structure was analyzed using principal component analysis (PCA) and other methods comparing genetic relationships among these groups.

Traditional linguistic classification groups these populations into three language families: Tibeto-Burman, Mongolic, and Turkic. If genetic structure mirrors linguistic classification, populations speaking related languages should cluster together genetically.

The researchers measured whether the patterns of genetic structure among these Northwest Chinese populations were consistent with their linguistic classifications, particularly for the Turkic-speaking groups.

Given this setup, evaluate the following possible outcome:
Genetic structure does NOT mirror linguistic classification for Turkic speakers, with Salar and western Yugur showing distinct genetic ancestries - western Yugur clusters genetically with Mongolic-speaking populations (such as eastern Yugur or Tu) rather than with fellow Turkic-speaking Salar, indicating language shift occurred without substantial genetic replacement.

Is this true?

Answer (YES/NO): YES